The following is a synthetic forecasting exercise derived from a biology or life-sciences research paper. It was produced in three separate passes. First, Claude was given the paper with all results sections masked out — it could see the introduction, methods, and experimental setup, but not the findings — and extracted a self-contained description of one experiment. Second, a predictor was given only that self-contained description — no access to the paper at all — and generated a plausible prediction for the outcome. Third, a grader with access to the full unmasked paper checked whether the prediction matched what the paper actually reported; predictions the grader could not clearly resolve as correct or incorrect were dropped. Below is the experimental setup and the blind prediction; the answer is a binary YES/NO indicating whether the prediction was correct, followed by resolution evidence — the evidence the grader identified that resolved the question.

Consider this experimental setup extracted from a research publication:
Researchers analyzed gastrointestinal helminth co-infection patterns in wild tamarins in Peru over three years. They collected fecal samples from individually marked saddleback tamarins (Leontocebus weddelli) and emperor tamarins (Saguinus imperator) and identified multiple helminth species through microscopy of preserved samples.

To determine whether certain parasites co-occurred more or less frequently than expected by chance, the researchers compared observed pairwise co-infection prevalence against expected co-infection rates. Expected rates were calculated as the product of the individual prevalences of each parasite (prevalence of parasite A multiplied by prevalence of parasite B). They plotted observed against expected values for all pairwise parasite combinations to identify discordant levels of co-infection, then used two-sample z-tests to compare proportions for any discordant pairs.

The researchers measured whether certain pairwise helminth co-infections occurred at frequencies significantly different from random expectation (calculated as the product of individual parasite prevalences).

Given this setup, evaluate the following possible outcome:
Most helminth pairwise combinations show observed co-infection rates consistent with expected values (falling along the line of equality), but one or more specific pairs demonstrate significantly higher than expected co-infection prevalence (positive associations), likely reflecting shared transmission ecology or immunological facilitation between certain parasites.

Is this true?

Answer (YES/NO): NO